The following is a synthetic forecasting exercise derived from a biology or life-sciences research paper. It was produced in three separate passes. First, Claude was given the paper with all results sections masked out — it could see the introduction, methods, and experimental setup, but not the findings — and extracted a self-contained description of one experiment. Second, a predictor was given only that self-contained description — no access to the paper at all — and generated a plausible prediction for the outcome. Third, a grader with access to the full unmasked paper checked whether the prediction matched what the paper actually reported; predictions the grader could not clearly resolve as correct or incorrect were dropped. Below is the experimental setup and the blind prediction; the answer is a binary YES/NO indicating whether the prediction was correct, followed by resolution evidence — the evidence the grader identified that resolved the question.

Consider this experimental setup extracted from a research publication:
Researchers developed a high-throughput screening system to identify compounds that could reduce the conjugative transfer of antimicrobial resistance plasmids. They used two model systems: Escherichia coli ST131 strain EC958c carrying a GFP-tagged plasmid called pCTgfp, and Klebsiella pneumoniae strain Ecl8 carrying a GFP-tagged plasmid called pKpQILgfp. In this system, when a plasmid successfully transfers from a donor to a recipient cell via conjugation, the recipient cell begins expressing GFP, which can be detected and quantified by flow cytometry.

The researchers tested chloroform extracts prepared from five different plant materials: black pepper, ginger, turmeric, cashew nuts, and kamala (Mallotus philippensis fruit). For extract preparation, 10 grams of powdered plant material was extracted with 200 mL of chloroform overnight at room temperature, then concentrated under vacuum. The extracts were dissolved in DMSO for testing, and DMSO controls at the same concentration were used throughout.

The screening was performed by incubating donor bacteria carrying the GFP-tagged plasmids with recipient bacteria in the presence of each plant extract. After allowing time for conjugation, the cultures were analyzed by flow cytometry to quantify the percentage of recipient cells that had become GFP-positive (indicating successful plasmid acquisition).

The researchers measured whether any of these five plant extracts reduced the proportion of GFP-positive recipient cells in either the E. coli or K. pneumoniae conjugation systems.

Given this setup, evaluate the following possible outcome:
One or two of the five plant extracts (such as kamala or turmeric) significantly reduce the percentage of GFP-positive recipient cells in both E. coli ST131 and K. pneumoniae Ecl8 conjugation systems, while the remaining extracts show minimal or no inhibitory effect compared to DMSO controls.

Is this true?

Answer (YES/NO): NO